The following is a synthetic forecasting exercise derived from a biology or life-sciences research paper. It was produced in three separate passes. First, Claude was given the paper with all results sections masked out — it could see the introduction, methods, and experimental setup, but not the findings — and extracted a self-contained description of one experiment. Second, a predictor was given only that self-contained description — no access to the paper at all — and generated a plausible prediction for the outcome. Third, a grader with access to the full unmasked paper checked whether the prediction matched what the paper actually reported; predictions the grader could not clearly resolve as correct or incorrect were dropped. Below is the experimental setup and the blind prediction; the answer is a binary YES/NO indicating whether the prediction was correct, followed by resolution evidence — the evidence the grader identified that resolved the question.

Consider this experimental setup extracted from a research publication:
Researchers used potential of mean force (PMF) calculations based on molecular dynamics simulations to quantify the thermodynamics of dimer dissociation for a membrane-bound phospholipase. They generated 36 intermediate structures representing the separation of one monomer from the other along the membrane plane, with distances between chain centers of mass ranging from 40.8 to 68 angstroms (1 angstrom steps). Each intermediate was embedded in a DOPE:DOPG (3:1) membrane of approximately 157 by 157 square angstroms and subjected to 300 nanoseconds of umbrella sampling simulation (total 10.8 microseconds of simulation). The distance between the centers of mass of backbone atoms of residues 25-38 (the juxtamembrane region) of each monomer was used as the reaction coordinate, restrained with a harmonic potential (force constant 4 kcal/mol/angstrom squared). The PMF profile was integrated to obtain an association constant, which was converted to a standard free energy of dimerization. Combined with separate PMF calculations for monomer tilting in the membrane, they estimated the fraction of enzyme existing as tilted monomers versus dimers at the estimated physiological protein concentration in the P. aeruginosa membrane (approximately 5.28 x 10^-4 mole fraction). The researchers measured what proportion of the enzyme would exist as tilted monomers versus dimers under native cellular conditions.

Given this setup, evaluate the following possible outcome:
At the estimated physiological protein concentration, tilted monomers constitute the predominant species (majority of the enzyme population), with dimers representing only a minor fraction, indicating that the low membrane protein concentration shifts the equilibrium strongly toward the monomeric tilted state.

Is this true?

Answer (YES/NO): YES